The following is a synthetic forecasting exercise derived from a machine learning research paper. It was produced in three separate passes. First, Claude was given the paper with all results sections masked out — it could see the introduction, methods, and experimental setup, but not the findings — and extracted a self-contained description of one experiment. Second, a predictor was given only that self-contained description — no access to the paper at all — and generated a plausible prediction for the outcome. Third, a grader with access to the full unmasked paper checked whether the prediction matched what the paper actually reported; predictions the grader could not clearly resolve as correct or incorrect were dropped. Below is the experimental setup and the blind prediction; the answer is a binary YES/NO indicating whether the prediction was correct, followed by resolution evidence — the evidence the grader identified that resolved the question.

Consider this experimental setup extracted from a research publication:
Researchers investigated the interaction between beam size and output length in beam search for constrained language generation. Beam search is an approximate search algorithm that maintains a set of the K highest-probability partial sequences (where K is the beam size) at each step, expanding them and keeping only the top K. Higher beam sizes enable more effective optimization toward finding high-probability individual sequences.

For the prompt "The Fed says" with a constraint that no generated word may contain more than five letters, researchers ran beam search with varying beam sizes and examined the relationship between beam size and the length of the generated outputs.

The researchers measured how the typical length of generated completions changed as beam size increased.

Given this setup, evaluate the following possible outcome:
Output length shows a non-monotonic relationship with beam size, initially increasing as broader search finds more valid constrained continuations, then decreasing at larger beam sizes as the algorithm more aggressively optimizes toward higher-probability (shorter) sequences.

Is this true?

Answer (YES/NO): NO